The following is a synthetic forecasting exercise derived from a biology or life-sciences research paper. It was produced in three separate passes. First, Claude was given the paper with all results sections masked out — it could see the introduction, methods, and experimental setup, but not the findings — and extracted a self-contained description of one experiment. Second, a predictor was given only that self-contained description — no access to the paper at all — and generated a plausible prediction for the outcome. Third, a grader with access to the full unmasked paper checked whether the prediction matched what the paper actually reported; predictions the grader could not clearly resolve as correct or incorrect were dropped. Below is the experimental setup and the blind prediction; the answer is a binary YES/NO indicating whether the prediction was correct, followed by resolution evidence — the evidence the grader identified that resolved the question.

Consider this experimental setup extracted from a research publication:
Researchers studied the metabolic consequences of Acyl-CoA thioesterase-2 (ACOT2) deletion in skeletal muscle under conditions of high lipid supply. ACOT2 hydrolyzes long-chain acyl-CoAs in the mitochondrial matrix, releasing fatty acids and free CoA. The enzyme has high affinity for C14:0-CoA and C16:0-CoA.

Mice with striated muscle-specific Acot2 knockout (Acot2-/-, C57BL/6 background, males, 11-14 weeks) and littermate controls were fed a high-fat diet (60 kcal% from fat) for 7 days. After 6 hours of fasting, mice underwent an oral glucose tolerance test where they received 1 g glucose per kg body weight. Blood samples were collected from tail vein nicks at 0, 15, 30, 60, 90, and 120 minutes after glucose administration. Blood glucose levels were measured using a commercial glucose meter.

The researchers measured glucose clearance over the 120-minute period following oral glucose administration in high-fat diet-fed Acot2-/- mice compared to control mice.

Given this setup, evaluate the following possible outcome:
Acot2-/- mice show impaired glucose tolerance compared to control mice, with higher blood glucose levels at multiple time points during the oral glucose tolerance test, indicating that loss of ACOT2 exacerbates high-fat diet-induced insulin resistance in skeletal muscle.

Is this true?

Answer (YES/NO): NO